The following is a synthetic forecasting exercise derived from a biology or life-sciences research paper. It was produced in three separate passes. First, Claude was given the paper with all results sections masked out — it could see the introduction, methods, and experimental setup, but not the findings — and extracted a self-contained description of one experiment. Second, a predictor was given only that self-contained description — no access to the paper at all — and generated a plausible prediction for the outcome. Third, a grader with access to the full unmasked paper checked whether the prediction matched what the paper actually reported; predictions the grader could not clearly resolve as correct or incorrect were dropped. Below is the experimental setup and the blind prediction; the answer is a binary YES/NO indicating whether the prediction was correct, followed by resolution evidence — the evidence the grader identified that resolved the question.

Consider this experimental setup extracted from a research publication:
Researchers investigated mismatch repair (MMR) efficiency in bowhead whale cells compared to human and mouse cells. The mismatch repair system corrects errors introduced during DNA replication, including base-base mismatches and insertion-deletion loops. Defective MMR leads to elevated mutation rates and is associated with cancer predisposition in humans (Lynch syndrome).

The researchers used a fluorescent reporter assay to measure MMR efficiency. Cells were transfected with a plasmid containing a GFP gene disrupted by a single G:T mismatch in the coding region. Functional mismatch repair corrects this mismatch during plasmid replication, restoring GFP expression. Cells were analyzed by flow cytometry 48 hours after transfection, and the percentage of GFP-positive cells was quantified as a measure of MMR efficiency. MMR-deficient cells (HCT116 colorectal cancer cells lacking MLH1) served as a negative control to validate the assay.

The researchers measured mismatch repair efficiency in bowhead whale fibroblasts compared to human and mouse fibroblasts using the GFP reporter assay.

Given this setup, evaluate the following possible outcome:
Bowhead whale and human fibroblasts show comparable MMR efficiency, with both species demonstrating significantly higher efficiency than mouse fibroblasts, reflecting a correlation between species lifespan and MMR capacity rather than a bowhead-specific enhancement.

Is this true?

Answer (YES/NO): NO